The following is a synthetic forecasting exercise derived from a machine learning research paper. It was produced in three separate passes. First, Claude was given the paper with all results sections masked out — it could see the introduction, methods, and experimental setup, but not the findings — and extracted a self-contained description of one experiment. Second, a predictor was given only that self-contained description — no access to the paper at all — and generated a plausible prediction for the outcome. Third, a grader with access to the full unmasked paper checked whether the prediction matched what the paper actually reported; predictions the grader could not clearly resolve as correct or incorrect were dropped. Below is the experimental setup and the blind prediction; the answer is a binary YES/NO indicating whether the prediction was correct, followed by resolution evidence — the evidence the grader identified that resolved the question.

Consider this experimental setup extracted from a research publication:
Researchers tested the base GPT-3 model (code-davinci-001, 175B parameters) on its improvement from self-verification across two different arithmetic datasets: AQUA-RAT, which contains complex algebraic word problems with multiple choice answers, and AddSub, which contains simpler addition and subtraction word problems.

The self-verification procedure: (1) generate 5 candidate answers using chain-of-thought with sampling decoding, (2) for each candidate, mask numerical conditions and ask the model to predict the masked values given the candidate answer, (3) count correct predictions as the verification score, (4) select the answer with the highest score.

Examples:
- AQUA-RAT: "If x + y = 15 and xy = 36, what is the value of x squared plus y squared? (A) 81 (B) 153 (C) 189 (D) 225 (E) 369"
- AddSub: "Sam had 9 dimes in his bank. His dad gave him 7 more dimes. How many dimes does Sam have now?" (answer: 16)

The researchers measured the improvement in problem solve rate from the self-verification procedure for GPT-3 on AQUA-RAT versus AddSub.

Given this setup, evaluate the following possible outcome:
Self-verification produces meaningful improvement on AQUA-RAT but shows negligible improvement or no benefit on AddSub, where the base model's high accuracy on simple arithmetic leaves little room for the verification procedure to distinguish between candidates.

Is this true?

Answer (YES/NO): NO